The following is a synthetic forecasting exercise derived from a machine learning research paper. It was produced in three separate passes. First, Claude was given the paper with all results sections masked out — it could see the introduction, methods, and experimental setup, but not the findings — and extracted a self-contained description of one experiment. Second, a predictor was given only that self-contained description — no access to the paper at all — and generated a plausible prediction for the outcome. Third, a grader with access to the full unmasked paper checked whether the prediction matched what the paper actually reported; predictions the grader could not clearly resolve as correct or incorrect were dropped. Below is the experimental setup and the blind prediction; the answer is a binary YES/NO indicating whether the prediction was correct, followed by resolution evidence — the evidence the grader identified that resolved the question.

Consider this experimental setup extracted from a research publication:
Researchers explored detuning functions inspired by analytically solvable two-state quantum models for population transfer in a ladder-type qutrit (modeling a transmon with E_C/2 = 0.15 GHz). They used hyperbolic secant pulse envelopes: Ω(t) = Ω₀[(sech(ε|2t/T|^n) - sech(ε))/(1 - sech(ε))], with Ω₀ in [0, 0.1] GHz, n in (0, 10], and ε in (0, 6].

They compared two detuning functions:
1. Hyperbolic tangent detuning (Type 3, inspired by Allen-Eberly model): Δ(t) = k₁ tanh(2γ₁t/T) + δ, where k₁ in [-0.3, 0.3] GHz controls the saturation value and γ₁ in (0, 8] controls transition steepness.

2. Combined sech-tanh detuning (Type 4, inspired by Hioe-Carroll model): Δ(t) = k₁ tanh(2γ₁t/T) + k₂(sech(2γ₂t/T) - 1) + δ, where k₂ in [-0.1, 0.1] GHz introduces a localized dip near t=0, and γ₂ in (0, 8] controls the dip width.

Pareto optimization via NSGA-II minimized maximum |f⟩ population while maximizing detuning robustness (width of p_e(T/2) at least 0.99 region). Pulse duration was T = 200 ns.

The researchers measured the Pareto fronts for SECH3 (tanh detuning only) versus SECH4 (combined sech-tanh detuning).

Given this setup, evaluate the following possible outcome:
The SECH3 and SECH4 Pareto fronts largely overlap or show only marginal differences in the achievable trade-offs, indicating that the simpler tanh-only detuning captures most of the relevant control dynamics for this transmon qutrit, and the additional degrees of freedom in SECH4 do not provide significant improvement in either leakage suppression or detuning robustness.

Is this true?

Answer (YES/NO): YES